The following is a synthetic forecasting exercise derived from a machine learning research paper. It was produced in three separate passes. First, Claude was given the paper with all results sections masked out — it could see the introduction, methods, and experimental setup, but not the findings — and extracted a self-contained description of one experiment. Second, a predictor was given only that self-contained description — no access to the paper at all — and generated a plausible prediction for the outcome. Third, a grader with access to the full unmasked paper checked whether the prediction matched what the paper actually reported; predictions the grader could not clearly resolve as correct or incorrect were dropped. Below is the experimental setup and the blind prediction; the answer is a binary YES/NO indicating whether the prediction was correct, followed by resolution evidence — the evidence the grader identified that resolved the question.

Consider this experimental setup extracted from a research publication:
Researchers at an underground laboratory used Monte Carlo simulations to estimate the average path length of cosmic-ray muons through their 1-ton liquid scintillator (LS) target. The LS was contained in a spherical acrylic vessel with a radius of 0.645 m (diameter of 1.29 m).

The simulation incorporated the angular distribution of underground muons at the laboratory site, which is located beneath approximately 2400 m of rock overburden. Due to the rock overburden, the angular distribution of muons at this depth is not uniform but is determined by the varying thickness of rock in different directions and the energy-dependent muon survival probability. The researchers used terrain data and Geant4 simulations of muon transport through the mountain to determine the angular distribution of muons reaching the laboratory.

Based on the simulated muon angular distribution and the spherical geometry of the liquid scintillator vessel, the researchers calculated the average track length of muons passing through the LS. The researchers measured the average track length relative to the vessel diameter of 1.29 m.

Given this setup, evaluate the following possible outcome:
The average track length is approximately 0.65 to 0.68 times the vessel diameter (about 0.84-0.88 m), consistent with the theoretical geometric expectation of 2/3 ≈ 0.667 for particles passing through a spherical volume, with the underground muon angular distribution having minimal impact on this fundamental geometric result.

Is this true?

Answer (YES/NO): NO